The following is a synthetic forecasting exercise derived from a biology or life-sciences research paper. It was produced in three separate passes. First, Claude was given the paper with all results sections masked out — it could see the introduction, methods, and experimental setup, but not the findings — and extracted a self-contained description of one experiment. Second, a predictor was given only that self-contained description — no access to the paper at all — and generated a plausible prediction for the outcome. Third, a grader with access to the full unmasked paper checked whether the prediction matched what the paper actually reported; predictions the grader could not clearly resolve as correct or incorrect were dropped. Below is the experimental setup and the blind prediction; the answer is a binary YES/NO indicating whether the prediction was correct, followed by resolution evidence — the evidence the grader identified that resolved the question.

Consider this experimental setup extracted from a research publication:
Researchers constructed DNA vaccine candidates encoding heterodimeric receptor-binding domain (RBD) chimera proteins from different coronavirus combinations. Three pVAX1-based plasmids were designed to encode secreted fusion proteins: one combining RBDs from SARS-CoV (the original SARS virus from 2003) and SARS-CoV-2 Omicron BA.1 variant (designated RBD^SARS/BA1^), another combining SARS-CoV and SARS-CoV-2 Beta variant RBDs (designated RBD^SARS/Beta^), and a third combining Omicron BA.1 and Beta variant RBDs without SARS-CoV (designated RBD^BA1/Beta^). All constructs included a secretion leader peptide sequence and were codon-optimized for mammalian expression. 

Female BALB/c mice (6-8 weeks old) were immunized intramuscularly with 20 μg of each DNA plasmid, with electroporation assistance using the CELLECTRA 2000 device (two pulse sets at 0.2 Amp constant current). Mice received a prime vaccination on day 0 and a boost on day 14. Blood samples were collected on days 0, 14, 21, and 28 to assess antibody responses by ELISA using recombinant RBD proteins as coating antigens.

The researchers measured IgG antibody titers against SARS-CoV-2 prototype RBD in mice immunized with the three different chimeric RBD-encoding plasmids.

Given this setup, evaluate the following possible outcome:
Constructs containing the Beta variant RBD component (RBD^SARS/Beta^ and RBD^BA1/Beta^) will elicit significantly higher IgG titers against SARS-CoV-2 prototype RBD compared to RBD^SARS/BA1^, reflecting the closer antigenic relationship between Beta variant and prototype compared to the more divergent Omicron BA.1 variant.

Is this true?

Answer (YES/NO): NO